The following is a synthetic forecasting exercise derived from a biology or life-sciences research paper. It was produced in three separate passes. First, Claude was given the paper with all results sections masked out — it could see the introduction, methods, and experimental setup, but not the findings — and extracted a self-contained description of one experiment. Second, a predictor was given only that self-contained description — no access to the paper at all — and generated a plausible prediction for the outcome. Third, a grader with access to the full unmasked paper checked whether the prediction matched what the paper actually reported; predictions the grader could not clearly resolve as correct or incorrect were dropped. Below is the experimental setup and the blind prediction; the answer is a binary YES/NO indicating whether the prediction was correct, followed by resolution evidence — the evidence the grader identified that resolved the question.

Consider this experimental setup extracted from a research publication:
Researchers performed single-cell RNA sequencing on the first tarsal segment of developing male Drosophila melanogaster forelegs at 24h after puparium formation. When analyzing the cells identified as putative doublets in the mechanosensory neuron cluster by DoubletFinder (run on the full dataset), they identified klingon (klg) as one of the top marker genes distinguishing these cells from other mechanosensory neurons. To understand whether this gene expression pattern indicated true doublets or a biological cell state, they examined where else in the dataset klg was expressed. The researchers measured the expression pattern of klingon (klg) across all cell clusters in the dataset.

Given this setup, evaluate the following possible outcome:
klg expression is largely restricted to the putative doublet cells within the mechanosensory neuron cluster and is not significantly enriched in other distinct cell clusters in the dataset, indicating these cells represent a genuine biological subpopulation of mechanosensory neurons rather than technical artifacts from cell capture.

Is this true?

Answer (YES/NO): NO